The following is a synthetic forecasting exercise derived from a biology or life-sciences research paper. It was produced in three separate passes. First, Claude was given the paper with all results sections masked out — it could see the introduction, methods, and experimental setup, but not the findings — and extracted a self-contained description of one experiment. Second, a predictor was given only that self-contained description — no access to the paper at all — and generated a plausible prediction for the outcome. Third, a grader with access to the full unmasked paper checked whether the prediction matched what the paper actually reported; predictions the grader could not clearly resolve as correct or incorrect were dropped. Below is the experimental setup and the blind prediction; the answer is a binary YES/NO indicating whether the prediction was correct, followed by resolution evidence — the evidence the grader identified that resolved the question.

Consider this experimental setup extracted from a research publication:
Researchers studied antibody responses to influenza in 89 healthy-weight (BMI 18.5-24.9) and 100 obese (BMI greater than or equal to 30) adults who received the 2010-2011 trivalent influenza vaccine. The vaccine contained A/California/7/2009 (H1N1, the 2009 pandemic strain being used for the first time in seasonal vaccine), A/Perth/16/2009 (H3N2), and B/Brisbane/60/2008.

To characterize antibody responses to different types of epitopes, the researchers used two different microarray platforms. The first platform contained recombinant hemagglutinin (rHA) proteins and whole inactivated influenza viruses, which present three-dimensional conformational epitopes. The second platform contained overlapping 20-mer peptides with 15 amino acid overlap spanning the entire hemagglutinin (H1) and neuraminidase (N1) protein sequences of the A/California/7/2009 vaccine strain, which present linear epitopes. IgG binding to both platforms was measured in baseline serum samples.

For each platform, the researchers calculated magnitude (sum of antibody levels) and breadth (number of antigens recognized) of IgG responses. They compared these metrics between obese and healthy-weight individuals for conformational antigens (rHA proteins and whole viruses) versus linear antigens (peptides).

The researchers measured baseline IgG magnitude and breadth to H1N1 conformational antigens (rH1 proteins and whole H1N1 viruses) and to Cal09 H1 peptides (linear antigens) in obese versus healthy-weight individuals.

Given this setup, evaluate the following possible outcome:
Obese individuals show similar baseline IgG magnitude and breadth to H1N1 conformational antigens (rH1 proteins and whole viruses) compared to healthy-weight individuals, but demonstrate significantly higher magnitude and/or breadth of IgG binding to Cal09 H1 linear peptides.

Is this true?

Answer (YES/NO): NO